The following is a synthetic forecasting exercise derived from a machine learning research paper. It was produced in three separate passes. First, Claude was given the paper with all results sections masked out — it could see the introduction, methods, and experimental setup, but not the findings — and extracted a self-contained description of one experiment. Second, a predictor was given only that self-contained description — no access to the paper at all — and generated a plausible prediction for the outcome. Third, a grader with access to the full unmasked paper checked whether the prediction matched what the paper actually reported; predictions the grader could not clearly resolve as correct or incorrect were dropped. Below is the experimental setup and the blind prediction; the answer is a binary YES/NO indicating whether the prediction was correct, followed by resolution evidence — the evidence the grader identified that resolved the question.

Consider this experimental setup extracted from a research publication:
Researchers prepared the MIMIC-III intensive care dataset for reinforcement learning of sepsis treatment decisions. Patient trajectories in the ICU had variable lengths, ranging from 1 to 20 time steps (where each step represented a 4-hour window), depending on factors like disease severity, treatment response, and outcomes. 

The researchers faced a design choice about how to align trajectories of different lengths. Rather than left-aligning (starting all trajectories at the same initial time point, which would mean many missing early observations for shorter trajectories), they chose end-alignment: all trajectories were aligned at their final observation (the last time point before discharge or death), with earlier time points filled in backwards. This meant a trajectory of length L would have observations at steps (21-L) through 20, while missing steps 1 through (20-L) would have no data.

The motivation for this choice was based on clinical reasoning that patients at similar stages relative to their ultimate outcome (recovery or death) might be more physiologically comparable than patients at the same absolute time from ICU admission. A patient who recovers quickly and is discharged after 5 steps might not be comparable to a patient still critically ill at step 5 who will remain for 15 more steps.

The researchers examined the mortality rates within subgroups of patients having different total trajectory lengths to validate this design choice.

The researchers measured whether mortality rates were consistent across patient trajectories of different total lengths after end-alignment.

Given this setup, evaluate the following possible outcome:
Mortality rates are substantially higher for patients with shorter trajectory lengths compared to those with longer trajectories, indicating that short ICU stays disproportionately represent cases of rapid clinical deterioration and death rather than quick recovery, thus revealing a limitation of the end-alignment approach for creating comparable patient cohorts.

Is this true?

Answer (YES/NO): NO